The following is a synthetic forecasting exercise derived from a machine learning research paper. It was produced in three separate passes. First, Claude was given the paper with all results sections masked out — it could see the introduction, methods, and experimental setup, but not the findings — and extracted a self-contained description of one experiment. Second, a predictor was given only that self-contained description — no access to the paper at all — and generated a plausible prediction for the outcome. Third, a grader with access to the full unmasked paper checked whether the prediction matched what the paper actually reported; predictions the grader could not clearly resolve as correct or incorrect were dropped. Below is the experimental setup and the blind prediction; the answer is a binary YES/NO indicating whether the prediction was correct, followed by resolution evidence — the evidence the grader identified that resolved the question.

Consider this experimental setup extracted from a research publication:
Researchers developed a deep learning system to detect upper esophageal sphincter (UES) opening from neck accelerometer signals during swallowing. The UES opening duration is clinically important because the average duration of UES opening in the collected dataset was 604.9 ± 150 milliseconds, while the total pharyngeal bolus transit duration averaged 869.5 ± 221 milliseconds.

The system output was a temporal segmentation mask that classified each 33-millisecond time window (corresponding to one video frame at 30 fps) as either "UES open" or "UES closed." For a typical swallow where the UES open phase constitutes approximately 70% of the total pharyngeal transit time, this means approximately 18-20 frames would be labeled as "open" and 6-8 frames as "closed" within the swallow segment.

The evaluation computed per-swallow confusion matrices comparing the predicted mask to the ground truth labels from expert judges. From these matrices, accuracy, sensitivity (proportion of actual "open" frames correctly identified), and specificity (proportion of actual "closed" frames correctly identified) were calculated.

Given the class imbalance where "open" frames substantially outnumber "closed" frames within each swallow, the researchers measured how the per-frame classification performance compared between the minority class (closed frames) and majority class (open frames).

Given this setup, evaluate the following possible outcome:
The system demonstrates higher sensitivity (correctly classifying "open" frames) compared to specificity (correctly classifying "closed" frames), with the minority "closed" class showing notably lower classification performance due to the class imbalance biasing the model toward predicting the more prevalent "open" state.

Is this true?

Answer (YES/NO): NO